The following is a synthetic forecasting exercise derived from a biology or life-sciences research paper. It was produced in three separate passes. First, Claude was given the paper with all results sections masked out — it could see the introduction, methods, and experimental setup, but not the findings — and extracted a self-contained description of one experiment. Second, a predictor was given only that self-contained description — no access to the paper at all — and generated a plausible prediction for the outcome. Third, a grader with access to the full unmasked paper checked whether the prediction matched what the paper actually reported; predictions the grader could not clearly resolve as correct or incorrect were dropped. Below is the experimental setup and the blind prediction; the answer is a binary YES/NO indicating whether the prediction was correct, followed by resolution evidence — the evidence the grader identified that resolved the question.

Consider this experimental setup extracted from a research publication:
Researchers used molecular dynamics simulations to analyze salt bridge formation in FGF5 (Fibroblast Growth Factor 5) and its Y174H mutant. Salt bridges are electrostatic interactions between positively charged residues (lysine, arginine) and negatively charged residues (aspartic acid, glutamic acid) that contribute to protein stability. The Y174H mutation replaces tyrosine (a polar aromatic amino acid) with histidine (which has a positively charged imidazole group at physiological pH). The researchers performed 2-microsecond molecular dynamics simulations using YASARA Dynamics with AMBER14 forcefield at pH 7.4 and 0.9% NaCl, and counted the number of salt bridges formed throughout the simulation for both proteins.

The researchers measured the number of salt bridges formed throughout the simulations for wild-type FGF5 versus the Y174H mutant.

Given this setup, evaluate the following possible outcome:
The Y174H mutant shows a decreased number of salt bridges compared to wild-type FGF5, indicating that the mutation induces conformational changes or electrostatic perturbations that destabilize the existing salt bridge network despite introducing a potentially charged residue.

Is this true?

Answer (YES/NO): YES